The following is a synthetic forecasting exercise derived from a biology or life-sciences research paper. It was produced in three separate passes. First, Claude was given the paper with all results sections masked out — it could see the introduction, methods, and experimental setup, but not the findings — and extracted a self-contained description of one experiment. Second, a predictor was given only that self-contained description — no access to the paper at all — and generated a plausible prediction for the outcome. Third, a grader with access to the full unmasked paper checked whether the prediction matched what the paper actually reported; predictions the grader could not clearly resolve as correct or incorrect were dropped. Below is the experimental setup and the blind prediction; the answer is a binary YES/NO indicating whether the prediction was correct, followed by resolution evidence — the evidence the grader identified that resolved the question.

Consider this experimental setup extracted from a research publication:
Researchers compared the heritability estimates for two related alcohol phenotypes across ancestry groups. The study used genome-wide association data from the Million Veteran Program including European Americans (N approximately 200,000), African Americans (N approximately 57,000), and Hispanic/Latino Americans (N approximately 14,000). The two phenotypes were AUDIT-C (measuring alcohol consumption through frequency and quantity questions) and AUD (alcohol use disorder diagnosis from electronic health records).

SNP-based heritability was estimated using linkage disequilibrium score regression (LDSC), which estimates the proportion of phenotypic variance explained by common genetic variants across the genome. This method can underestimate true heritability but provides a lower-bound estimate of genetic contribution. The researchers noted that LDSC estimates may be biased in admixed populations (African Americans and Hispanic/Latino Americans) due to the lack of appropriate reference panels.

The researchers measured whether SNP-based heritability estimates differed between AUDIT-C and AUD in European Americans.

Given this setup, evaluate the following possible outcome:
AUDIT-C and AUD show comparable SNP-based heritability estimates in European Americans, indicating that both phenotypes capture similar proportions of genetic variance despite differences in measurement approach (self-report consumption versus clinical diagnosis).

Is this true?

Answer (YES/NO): YES